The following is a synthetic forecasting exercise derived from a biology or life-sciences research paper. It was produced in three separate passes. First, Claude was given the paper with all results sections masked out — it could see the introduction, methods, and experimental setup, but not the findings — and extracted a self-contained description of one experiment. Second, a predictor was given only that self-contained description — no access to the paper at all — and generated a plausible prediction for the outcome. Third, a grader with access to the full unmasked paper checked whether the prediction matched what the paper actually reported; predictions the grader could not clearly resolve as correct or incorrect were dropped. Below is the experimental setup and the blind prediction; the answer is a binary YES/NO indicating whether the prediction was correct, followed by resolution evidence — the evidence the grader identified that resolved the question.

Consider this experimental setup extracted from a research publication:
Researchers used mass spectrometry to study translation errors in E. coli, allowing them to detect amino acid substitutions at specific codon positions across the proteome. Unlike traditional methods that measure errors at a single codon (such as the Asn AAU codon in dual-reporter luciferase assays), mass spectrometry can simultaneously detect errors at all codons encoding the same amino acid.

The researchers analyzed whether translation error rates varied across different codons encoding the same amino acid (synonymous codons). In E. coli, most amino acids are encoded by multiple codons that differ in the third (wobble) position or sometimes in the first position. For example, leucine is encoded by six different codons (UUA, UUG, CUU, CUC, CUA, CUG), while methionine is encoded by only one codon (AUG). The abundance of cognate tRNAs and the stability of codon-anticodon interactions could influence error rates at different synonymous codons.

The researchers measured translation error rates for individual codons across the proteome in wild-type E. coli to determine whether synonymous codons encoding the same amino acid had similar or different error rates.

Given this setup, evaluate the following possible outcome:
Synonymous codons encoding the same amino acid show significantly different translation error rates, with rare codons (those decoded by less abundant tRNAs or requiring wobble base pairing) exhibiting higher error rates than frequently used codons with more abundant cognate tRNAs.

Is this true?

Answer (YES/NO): NO